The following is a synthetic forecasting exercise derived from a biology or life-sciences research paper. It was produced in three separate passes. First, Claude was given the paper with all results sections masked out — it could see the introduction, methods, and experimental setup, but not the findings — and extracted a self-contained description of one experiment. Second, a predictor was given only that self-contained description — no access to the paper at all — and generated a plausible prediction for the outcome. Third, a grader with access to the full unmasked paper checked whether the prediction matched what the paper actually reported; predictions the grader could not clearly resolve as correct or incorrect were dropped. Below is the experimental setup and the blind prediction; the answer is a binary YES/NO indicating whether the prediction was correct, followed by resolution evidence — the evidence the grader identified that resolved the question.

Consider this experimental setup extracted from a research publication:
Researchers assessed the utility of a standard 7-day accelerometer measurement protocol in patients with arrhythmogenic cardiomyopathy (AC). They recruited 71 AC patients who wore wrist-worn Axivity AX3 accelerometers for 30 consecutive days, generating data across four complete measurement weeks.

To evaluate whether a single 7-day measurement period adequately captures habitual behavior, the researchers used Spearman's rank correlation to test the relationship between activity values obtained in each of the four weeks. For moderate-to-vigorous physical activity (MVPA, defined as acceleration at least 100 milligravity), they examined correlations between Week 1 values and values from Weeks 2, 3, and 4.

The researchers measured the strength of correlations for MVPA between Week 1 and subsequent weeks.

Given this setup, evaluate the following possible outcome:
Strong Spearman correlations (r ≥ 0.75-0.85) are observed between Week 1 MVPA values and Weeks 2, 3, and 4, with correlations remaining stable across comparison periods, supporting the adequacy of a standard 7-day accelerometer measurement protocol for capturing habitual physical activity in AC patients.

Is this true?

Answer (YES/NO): YES